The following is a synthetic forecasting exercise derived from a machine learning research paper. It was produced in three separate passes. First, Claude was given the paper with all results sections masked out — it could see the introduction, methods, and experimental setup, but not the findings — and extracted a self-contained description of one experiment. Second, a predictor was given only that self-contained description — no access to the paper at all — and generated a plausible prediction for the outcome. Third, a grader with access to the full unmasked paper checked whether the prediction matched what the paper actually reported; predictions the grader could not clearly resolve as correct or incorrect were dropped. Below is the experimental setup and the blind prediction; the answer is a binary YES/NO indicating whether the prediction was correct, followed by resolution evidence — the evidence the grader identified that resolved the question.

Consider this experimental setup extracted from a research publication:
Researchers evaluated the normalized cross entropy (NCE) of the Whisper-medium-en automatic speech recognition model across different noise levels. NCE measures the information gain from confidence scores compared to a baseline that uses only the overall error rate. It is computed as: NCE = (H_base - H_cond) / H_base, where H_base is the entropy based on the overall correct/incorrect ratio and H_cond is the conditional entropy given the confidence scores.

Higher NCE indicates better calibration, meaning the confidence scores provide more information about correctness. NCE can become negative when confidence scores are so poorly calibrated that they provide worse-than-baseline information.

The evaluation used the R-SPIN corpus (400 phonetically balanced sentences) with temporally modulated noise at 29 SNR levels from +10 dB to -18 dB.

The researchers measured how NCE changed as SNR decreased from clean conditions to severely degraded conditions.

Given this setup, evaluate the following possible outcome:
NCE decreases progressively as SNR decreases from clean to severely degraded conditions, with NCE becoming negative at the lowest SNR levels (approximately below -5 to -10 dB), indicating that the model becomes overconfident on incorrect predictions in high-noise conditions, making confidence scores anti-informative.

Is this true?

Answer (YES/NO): NO